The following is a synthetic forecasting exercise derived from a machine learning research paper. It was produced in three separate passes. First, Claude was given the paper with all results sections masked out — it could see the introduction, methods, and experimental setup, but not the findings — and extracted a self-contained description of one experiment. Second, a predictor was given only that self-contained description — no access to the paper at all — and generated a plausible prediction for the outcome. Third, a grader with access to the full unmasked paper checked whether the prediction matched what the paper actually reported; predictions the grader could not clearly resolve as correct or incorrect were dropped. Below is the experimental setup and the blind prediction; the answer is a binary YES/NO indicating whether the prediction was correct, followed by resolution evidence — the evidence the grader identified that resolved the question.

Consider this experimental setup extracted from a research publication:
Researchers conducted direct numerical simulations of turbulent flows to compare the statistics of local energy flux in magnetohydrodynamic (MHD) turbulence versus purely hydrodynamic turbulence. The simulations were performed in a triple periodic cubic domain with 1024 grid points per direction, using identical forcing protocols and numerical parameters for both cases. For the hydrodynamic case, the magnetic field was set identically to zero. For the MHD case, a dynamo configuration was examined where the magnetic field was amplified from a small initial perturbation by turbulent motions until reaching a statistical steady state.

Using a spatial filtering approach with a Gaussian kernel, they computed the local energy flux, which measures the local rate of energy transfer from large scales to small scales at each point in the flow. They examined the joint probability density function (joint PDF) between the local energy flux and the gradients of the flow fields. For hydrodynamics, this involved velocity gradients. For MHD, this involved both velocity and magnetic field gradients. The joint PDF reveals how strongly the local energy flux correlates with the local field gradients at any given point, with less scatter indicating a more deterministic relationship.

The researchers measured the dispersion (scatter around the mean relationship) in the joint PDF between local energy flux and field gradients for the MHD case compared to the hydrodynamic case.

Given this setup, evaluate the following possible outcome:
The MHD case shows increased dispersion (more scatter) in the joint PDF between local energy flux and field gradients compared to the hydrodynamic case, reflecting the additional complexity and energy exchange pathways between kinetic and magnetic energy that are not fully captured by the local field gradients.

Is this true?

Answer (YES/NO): YES